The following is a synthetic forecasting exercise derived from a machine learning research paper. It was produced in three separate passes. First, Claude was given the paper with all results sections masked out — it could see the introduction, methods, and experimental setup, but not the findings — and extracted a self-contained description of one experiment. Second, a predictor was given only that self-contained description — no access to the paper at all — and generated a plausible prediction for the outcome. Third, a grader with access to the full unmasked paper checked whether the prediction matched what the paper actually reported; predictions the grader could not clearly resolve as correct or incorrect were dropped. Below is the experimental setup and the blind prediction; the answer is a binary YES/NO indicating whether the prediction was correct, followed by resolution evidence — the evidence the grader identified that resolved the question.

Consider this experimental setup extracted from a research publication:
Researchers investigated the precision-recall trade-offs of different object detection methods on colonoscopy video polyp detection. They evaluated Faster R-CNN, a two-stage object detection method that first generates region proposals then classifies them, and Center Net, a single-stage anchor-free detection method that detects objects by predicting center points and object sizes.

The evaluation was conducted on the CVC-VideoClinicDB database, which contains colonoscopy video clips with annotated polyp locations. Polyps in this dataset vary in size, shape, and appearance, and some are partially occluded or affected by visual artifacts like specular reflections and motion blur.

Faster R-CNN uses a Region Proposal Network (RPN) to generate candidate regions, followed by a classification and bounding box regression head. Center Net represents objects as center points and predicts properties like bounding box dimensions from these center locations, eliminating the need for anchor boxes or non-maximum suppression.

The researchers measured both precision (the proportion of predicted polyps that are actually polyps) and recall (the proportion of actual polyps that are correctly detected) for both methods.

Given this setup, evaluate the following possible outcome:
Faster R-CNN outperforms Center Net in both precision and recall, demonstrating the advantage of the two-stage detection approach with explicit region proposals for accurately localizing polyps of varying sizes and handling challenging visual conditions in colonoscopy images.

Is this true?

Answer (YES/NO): NO